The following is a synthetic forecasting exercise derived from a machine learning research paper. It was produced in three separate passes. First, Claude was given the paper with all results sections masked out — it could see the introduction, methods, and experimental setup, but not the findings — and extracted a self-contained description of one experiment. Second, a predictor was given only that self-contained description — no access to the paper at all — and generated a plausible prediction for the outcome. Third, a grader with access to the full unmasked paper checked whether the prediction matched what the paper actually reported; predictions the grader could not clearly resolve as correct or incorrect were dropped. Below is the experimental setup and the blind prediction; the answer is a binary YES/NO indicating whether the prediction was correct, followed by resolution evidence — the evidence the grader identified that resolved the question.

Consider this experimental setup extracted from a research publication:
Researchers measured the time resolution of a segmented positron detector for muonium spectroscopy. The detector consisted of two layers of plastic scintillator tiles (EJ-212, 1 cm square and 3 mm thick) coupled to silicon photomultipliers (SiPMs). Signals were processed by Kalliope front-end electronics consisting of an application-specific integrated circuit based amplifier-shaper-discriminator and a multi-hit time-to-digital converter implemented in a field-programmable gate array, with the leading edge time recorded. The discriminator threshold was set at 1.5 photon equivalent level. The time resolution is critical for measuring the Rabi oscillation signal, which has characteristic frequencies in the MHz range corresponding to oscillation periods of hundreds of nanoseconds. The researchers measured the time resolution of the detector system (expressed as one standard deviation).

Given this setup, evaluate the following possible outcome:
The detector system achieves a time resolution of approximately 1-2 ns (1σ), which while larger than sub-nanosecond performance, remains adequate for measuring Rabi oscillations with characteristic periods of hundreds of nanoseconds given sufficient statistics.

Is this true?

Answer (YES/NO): NO